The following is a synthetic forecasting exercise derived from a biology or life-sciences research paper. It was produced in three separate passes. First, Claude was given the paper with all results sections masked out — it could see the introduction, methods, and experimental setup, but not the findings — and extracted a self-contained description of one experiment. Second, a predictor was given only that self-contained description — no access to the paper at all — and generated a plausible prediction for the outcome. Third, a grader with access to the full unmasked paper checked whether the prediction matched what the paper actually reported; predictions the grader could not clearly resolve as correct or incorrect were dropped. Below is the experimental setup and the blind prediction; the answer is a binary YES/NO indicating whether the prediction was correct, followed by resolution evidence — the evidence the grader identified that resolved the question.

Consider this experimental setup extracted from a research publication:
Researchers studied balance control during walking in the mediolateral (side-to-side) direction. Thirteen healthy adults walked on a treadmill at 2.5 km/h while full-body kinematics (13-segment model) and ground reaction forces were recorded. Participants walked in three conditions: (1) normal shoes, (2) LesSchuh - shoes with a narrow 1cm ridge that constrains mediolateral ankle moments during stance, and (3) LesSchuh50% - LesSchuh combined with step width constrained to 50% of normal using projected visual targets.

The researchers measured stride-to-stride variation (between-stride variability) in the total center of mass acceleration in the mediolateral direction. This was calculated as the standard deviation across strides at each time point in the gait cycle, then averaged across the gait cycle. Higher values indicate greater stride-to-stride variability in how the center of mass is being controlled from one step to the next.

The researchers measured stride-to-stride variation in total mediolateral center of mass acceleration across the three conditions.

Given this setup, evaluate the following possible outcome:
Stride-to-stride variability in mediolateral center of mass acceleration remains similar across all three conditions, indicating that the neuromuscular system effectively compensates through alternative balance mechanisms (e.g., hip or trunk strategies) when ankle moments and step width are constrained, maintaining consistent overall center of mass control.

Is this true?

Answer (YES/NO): NO